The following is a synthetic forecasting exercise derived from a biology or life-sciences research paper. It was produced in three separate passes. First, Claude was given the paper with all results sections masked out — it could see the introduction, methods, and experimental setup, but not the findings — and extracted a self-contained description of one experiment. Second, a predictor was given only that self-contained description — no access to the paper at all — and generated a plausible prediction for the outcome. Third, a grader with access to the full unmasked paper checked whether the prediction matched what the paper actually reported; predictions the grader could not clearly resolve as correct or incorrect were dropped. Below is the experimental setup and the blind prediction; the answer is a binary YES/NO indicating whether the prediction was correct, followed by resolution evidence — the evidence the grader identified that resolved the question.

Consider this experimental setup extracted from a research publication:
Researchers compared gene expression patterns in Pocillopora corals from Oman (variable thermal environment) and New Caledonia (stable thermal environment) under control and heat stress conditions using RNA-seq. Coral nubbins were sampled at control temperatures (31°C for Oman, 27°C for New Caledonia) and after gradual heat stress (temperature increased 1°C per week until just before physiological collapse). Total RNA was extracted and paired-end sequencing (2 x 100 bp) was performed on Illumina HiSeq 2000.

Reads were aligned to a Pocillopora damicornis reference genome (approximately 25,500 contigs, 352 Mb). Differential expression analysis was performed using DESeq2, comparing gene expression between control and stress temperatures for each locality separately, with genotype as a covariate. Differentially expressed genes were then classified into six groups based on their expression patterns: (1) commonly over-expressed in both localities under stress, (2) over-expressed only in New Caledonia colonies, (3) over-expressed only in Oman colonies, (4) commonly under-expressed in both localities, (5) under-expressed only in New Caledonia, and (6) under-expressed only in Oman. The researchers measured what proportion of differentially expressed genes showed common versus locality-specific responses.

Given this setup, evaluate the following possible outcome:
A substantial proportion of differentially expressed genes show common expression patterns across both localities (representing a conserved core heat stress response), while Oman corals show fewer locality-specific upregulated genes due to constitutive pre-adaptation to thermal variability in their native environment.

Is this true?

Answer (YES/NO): NO